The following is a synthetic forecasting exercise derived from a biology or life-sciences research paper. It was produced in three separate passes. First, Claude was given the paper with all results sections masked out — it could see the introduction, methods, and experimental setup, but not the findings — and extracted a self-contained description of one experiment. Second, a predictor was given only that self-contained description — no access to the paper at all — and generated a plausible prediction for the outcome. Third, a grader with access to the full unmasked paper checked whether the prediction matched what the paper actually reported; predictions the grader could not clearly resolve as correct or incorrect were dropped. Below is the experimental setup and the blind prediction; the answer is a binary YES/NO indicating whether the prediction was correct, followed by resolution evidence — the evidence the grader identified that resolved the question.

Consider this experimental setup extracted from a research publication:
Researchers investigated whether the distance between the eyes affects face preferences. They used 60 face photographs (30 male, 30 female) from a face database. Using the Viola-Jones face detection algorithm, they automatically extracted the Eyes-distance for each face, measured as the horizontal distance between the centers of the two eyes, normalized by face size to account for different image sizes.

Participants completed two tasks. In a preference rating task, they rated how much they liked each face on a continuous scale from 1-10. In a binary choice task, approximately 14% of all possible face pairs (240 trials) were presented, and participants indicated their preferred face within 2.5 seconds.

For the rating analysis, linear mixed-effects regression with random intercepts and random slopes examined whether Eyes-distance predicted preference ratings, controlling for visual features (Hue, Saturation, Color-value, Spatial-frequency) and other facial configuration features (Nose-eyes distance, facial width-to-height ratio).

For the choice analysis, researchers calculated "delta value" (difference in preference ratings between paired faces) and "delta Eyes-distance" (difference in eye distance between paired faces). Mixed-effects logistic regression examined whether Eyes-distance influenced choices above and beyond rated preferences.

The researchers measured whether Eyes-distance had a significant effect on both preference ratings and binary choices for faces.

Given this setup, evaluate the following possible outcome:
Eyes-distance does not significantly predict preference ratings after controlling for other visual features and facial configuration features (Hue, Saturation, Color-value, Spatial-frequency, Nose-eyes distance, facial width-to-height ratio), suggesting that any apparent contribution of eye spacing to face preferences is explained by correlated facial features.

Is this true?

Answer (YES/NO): NO